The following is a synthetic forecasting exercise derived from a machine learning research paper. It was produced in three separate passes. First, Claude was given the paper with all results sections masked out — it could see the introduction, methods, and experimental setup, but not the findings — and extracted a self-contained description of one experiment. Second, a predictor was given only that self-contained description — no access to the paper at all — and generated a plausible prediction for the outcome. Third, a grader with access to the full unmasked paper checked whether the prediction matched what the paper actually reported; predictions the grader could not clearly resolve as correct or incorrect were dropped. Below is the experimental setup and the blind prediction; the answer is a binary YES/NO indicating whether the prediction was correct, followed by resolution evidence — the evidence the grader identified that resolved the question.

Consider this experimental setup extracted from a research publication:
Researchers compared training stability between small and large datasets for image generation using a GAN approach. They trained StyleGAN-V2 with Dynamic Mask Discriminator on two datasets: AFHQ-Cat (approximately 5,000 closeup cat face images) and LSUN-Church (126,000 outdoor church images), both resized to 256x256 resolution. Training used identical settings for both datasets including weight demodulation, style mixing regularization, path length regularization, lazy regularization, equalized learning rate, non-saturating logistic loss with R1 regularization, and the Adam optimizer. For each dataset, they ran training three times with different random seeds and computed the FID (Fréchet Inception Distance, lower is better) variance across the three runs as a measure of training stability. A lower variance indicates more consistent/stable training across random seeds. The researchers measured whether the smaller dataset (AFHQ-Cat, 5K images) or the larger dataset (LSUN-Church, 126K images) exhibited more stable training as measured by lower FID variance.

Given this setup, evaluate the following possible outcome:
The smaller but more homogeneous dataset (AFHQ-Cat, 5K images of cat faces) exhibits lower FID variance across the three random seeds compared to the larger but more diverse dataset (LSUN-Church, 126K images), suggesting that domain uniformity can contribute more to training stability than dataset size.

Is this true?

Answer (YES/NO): NO